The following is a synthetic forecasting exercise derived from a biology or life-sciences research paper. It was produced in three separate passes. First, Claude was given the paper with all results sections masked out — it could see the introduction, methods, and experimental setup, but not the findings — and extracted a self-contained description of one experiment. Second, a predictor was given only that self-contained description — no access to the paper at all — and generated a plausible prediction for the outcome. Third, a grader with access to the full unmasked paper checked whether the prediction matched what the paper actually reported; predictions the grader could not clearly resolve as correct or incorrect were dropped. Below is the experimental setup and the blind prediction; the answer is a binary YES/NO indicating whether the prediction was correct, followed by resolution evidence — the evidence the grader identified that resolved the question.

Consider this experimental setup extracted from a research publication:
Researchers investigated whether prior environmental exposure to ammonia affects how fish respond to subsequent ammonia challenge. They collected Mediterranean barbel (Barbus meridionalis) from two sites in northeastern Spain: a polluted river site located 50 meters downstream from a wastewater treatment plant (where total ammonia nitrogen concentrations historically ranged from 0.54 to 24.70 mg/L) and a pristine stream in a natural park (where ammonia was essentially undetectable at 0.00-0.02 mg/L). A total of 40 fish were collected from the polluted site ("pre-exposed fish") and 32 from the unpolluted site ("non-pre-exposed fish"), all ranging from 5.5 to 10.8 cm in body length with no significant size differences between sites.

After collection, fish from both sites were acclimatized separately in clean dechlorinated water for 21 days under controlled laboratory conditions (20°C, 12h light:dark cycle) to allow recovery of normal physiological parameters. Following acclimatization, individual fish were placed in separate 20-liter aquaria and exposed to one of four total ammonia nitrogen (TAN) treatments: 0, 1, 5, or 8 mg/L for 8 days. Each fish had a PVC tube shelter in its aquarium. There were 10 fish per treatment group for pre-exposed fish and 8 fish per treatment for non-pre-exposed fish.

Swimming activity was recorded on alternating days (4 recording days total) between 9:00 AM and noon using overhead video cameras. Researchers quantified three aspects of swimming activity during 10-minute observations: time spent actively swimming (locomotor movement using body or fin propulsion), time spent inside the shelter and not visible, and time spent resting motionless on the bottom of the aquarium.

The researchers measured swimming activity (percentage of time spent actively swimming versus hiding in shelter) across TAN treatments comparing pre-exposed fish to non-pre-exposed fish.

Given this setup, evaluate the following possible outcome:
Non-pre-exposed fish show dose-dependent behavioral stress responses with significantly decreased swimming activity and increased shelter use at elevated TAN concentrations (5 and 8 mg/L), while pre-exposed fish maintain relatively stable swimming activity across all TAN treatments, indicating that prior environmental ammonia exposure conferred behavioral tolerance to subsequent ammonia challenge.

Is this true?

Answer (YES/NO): NO